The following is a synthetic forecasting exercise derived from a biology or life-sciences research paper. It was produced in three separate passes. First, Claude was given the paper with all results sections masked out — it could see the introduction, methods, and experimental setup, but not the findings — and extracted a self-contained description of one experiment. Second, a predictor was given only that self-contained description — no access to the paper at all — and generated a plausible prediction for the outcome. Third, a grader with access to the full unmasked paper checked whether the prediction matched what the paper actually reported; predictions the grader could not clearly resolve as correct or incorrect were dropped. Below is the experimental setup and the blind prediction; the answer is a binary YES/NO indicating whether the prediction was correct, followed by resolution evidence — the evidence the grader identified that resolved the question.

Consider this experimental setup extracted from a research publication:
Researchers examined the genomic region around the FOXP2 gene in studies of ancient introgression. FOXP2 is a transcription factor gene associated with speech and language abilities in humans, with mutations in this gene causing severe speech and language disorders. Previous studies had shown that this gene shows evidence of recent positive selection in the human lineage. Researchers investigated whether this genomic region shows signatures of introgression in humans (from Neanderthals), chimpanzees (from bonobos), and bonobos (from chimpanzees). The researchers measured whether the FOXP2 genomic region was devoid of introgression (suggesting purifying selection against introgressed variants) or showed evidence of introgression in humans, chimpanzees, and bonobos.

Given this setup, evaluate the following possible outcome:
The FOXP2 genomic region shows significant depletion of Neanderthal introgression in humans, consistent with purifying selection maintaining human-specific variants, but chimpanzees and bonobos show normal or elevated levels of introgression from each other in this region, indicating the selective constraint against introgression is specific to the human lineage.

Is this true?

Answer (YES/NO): YES